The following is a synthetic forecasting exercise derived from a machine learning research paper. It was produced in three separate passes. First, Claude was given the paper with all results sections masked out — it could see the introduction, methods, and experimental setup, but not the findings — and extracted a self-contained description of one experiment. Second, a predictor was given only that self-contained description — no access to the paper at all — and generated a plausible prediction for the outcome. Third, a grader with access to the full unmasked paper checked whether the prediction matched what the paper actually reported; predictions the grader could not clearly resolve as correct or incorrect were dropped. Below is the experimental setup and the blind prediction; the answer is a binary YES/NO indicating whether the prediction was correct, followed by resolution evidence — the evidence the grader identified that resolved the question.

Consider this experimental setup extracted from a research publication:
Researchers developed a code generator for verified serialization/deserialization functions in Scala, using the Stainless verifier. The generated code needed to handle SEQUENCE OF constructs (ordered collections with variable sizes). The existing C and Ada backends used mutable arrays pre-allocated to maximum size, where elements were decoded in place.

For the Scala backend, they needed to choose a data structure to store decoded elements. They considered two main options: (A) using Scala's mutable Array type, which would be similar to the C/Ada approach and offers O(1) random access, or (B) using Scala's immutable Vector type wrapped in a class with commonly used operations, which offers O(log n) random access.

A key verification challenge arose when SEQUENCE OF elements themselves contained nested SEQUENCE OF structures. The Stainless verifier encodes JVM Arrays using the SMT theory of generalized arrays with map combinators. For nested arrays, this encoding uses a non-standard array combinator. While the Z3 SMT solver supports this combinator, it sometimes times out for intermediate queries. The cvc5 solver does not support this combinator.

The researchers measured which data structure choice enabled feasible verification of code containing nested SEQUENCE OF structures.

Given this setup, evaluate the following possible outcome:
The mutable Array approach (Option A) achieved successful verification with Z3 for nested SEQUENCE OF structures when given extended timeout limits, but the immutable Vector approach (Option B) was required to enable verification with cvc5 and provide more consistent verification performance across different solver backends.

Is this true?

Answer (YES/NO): NO